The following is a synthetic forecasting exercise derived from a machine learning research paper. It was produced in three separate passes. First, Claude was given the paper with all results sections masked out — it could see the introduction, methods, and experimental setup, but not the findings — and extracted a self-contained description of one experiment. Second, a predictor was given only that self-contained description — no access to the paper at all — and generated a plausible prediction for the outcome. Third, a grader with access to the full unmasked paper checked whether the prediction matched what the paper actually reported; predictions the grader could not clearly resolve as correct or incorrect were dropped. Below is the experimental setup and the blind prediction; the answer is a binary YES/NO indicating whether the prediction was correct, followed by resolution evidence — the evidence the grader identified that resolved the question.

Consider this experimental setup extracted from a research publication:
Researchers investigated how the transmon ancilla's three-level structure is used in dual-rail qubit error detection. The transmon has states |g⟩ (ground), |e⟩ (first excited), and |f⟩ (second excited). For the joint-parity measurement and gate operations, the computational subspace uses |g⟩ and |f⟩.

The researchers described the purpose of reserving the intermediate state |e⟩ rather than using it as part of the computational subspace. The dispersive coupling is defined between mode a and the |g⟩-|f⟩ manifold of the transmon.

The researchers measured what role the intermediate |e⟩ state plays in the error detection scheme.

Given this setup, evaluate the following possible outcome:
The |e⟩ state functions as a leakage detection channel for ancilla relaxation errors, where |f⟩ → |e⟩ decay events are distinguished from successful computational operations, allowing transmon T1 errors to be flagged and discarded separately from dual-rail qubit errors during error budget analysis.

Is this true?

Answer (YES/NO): YES